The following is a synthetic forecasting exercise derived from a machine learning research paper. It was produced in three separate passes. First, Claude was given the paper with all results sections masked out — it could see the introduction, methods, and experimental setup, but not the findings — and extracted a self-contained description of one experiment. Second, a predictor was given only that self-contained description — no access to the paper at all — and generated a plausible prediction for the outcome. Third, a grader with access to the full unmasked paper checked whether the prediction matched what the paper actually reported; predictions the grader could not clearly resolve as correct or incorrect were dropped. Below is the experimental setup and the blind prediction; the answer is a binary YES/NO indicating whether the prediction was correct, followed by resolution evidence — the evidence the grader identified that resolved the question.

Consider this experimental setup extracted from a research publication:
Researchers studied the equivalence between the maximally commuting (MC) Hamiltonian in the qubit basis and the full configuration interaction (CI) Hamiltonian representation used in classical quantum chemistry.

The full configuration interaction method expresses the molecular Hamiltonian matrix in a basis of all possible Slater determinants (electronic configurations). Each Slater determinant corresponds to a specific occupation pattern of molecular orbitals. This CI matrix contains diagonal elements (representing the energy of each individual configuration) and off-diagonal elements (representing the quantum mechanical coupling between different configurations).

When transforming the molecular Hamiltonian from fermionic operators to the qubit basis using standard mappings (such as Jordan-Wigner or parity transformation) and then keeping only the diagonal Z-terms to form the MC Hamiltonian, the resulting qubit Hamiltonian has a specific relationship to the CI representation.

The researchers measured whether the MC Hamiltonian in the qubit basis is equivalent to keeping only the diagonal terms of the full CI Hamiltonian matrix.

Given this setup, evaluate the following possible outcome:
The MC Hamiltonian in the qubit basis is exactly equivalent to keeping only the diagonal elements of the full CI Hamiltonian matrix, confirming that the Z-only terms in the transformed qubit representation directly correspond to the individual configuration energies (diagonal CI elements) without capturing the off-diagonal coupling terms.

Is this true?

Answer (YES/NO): YES